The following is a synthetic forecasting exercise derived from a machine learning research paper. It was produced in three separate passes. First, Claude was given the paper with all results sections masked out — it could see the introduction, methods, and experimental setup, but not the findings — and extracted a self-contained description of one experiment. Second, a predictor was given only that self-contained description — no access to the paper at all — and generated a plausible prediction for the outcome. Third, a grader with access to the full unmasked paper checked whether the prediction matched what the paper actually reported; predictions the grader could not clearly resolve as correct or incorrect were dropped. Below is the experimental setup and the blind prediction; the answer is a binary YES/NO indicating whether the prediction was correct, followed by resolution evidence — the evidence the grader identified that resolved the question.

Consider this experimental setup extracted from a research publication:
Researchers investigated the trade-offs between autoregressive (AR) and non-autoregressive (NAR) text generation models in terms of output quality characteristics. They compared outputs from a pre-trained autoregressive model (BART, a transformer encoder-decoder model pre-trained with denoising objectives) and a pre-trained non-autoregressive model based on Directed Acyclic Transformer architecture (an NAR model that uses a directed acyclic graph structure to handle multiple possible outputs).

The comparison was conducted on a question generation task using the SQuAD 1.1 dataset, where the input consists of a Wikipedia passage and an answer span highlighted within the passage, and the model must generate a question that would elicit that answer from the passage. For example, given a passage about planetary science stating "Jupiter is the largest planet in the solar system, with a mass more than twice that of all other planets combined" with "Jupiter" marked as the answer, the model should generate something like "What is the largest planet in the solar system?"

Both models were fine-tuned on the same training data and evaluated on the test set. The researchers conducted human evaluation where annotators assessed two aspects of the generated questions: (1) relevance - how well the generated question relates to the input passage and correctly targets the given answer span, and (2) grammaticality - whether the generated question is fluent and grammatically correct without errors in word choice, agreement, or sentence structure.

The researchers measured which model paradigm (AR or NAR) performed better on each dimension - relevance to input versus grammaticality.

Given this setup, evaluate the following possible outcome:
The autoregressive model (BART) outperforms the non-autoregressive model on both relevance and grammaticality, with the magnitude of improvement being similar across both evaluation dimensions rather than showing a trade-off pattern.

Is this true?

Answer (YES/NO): NO